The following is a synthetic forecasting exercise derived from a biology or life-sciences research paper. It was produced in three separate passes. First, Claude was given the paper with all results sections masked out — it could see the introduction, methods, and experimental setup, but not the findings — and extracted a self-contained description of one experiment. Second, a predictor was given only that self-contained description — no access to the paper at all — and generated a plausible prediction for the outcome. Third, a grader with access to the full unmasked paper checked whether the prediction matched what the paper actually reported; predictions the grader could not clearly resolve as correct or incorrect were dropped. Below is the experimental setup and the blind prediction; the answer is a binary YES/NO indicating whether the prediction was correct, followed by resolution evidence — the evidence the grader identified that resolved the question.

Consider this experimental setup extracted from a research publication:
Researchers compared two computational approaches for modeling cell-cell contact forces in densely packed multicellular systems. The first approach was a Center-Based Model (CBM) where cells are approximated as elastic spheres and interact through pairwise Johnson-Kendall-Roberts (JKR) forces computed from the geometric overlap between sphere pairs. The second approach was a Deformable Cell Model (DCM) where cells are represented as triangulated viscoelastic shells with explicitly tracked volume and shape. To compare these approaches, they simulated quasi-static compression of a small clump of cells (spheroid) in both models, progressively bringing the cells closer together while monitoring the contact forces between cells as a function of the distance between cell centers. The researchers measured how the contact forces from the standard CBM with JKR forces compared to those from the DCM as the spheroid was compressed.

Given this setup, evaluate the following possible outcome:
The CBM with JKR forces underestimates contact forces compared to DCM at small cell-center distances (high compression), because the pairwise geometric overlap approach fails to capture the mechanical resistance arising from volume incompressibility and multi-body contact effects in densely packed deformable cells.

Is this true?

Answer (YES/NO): YES